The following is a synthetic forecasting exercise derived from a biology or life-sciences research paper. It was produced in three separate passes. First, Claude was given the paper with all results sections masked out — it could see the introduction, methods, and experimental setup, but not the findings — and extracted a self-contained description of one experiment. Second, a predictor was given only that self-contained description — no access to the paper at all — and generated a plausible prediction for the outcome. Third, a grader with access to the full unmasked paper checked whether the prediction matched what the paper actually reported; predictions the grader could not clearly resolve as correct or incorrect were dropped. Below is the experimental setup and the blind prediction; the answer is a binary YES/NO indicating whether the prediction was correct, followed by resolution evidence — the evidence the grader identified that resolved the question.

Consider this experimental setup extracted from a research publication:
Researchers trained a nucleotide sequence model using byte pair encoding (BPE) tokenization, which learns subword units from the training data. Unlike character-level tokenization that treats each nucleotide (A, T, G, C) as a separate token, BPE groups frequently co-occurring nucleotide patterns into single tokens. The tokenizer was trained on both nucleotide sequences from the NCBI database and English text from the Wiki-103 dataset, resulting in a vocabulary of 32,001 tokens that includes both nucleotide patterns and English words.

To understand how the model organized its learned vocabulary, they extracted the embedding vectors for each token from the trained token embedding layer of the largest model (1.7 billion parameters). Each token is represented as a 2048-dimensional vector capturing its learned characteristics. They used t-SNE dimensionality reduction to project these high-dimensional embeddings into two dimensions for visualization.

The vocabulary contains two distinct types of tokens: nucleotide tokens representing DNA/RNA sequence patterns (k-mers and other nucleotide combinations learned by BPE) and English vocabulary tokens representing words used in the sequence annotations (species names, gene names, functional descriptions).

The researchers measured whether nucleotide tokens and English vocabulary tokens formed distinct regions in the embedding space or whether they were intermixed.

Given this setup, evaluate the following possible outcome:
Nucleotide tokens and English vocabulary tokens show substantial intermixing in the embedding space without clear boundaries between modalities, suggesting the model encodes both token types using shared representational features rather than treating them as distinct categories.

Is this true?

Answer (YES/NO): NO